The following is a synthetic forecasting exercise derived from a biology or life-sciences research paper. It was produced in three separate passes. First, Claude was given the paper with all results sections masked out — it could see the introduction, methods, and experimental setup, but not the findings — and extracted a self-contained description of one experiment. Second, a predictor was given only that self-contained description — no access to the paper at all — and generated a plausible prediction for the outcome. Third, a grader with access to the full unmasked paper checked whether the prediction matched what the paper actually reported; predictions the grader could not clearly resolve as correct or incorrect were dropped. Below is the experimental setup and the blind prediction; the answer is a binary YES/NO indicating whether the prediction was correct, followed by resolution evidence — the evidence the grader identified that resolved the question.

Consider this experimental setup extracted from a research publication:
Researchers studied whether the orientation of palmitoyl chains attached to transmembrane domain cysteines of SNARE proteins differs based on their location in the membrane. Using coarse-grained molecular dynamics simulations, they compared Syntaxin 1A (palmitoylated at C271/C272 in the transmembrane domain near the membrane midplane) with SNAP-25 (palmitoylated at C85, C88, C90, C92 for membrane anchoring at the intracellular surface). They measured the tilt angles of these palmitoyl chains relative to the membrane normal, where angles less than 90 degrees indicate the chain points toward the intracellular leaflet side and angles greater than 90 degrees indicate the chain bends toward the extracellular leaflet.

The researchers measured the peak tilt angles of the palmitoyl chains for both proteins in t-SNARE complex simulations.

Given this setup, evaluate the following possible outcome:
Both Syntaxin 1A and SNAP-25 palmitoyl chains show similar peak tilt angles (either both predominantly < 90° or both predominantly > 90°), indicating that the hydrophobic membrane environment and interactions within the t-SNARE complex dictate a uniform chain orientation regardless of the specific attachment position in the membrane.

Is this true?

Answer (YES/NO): NO